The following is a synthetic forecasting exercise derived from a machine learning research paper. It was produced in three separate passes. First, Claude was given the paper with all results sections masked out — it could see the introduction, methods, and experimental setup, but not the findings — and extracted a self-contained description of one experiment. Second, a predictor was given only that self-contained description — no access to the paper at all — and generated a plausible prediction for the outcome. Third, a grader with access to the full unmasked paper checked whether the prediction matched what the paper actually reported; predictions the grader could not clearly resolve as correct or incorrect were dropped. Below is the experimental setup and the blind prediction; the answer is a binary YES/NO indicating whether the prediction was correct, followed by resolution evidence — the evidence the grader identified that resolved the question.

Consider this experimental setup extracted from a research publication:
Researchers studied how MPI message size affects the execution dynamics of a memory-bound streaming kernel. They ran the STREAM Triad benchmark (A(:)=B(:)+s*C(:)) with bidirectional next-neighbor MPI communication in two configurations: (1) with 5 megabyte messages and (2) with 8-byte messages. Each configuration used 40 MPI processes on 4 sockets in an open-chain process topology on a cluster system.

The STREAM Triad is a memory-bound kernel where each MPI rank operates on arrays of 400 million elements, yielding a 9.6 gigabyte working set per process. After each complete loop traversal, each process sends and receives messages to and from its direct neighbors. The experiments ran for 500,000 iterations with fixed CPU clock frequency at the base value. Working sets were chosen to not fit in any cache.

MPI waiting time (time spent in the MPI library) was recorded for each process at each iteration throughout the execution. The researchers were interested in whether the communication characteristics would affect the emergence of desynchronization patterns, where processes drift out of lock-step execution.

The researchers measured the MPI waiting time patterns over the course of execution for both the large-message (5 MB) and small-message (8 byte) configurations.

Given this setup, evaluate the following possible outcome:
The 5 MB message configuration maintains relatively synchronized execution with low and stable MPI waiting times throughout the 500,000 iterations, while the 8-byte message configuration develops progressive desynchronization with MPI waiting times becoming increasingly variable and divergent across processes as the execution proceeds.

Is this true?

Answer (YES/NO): NO